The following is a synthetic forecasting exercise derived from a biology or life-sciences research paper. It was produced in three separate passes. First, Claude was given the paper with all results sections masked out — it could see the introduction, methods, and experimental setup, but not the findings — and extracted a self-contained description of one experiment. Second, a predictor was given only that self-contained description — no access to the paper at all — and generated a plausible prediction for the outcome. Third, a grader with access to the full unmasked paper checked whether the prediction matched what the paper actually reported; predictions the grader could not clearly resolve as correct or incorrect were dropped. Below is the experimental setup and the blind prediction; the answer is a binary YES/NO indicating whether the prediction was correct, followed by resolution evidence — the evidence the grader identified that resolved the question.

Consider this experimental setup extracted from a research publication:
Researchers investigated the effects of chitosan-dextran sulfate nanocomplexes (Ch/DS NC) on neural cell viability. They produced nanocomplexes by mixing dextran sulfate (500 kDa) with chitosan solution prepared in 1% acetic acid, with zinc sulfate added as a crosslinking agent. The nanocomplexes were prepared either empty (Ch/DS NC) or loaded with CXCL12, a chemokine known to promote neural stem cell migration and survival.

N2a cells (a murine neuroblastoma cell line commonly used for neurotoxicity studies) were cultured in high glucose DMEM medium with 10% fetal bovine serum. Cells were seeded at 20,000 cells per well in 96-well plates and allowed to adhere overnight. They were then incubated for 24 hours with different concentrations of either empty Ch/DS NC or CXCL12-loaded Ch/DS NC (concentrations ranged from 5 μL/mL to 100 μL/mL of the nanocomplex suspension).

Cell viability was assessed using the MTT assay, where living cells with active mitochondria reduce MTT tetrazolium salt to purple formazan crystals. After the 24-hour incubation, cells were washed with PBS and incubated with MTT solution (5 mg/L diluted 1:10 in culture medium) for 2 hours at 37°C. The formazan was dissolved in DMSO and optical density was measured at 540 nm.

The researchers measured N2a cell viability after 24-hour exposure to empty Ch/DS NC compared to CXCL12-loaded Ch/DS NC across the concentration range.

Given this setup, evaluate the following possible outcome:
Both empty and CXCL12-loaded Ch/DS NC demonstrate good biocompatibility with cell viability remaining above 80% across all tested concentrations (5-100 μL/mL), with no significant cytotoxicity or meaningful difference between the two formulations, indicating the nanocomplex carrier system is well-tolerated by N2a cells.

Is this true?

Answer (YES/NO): NO